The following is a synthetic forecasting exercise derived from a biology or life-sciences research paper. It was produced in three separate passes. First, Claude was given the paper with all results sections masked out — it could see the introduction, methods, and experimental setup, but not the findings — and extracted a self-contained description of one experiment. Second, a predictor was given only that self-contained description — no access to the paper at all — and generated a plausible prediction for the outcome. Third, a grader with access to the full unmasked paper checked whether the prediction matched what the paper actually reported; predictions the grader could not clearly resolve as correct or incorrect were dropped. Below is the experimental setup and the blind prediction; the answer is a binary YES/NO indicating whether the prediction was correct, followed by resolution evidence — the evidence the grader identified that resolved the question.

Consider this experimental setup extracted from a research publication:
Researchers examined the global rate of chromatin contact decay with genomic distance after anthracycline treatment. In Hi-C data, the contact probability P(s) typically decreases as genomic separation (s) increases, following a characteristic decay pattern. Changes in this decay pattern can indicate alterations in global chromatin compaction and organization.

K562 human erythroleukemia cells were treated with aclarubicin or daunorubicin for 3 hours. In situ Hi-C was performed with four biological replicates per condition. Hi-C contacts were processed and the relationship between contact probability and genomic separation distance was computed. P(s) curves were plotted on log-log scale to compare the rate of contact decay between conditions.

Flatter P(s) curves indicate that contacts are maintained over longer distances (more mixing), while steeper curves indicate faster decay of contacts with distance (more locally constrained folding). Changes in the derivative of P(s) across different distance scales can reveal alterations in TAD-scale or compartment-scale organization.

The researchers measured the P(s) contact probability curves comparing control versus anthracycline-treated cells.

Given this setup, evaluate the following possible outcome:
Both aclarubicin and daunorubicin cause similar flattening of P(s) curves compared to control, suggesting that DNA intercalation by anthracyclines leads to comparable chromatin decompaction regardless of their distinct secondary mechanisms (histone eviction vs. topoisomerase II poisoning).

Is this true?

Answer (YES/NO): NO